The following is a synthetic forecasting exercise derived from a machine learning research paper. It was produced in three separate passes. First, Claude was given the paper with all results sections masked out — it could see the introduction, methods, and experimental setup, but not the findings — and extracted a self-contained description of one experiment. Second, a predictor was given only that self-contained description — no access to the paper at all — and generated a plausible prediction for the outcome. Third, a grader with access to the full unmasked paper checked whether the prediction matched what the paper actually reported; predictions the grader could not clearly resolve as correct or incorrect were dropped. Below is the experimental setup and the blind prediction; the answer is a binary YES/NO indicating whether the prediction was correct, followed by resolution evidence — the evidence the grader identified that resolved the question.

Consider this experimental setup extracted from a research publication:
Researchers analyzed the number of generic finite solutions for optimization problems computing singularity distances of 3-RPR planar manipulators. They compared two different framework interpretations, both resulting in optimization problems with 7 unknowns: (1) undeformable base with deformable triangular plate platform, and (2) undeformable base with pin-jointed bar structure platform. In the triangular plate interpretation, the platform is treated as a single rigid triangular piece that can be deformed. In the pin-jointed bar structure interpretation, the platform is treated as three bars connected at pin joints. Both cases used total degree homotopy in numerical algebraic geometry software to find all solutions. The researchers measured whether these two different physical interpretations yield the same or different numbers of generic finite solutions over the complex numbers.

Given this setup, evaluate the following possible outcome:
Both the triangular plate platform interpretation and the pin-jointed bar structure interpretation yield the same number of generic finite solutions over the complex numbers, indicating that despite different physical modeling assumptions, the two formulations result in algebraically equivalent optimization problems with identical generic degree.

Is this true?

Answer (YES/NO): YES